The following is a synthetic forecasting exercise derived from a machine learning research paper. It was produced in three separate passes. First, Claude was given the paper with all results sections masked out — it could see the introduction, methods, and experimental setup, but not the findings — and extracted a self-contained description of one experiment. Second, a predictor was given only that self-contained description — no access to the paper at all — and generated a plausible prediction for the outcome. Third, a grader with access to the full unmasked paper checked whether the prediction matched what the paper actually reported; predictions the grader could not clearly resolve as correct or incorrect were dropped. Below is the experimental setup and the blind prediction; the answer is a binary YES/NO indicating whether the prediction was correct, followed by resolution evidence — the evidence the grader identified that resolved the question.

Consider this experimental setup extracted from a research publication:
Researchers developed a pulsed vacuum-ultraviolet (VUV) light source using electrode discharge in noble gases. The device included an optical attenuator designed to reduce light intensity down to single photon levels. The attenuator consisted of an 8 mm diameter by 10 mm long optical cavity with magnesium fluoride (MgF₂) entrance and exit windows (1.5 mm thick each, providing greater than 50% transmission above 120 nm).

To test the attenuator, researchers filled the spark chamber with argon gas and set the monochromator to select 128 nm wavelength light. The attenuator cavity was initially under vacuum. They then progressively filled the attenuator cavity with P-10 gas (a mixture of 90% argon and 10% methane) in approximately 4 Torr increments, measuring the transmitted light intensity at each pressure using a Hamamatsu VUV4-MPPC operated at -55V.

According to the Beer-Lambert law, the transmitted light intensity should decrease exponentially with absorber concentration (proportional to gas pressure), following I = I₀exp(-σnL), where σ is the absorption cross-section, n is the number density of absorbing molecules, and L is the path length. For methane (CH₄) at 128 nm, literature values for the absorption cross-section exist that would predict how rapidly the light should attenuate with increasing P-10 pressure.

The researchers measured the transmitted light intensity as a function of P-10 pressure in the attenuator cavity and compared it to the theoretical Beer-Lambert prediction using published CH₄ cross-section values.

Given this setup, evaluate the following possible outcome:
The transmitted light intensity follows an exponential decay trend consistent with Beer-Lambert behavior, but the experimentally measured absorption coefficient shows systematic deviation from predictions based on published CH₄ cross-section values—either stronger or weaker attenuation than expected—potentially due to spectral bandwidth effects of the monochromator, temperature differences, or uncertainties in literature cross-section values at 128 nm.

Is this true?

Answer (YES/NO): NO